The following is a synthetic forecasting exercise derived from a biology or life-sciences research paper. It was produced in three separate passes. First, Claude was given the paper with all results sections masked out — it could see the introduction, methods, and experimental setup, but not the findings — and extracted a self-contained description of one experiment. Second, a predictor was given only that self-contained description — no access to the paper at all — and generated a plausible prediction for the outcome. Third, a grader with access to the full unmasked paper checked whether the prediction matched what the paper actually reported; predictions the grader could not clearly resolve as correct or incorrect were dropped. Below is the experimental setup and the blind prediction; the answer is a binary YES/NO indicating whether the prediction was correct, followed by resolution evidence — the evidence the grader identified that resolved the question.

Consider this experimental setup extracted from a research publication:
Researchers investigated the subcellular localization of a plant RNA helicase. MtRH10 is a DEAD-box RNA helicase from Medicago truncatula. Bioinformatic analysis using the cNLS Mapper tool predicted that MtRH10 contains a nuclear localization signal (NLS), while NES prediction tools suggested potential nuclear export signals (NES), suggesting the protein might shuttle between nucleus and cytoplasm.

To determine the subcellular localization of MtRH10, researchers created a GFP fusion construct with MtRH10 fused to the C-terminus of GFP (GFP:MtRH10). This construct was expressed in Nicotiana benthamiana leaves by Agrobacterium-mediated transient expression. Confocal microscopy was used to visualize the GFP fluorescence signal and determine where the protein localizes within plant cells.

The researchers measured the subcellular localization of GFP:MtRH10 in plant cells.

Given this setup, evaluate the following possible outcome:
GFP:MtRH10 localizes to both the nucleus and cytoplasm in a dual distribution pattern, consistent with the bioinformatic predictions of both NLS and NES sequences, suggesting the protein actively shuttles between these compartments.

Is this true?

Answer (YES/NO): YES